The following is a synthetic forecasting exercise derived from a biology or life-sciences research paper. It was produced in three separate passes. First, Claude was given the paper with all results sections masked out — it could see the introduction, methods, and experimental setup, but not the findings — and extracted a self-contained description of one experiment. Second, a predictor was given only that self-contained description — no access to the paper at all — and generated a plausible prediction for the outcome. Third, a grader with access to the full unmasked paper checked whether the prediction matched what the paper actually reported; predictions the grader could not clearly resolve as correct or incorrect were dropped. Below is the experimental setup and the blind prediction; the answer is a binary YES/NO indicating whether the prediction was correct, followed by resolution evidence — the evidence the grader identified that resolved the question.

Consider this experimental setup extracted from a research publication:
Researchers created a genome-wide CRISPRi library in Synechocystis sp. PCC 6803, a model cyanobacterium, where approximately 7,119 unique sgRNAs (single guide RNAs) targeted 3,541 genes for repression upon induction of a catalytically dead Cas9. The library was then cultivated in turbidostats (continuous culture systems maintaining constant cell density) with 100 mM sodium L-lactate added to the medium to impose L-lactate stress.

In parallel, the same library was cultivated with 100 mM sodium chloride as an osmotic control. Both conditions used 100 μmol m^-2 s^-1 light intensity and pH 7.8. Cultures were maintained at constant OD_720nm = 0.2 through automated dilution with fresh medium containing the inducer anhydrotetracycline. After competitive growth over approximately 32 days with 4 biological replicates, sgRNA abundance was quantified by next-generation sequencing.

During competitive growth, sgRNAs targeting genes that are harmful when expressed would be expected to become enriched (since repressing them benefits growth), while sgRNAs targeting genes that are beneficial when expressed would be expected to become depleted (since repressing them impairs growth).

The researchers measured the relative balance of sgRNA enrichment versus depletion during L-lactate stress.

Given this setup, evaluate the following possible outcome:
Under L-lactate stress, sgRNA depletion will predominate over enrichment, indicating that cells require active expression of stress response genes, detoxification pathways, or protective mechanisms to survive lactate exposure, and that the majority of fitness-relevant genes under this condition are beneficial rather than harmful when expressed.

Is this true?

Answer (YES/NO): YES